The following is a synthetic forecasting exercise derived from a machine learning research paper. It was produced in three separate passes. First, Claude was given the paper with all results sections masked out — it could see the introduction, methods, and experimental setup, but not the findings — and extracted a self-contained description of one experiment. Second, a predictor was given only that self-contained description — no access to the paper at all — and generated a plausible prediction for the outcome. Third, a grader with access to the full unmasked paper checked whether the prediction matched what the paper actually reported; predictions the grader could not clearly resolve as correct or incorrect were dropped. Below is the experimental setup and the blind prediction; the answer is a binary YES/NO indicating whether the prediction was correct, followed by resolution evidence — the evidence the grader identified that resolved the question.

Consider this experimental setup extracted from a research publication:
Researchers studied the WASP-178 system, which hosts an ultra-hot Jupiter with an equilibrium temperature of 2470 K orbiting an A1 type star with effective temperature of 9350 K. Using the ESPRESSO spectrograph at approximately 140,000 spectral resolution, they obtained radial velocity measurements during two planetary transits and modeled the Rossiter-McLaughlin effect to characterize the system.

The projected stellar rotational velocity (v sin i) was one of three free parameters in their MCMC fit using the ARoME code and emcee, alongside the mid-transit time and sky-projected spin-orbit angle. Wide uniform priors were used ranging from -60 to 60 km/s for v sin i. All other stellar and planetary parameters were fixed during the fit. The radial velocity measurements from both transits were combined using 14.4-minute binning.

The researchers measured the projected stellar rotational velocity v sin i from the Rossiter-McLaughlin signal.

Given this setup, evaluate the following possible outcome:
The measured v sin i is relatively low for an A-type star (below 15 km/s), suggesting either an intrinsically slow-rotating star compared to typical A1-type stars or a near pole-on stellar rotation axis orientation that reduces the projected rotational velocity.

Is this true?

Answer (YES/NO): YES